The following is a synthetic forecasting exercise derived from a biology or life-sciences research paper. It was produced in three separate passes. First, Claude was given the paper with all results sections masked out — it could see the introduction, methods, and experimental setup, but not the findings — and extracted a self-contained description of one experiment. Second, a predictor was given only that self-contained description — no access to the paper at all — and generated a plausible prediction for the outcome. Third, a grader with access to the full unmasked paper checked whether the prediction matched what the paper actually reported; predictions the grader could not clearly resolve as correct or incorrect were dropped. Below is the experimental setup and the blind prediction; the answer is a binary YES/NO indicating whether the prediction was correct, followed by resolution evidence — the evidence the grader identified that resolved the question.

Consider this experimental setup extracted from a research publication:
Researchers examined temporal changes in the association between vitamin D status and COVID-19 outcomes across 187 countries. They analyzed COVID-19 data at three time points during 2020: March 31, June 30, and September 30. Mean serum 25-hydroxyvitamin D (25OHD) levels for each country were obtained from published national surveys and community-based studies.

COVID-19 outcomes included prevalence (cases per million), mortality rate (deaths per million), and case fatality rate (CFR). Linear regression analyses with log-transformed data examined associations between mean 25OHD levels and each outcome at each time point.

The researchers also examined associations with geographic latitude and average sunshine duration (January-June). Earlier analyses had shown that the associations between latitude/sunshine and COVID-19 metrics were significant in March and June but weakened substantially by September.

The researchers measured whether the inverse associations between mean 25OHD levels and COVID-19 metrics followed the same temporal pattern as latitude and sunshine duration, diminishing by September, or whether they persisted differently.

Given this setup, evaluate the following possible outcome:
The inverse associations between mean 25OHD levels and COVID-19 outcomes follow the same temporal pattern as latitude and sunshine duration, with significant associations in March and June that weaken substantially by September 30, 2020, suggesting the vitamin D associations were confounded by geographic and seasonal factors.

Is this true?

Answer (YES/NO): NO